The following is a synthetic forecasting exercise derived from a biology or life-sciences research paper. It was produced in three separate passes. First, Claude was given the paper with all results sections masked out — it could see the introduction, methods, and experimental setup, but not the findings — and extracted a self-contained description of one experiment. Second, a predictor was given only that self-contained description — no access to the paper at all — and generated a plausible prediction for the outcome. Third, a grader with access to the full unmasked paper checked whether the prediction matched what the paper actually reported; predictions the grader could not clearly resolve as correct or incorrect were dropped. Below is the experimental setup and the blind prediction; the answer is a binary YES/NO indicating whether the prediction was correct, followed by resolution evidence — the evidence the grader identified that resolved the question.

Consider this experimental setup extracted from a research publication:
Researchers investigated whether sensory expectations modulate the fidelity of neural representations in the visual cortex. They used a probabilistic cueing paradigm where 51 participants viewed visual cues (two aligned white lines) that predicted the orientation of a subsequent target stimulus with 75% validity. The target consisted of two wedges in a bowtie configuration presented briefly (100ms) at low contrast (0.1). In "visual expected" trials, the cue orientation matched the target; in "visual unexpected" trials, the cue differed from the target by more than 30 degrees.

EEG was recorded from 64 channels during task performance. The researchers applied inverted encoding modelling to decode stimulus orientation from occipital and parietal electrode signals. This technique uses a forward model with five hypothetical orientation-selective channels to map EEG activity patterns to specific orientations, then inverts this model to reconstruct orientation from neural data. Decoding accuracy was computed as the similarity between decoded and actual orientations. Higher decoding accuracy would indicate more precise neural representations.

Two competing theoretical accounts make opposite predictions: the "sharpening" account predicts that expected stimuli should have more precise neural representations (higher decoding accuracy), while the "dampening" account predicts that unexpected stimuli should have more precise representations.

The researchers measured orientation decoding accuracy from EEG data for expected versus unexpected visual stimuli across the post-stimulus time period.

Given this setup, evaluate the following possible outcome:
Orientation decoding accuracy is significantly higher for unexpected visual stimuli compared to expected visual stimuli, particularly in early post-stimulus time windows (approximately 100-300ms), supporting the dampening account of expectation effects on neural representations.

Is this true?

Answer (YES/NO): NO